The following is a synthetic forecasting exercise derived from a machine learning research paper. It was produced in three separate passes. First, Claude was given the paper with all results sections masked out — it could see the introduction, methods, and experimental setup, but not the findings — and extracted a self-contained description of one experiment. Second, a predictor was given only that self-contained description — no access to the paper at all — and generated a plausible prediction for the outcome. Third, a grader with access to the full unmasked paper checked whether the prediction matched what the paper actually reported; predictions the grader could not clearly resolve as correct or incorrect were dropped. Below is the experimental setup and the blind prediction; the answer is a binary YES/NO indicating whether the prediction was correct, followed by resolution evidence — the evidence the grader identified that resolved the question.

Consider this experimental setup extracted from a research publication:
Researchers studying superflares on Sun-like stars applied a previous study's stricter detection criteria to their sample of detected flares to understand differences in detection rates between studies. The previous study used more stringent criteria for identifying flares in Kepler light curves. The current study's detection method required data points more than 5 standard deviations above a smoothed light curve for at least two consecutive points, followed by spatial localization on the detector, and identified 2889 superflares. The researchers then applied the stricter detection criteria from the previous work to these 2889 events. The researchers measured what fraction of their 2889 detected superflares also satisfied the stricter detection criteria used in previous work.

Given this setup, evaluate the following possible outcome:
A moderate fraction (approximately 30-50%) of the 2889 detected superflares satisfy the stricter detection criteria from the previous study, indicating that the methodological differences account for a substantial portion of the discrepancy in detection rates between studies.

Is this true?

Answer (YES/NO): YES